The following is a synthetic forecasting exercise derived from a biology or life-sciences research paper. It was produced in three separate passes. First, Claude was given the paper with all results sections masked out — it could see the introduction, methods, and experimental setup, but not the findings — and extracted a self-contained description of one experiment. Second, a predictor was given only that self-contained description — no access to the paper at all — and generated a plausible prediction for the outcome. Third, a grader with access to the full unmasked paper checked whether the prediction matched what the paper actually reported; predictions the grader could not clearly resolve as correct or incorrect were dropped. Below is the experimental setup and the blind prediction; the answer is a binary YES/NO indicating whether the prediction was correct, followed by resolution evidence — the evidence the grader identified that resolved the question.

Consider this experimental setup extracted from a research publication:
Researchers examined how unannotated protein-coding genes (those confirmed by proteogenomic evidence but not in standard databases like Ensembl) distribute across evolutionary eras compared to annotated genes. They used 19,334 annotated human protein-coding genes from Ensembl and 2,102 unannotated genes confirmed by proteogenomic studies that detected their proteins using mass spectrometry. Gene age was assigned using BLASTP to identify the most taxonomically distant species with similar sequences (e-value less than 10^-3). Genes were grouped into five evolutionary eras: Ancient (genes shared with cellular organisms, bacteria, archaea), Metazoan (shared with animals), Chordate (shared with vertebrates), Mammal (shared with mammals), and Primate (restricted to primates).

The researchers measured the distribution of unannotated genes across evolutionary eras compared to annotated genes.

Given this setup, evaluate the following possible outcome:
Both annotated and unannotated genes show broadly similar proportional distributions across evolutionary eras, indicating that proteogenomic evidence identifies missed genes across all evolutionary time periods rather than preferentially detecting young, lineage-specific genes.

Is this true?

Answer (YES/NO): NO